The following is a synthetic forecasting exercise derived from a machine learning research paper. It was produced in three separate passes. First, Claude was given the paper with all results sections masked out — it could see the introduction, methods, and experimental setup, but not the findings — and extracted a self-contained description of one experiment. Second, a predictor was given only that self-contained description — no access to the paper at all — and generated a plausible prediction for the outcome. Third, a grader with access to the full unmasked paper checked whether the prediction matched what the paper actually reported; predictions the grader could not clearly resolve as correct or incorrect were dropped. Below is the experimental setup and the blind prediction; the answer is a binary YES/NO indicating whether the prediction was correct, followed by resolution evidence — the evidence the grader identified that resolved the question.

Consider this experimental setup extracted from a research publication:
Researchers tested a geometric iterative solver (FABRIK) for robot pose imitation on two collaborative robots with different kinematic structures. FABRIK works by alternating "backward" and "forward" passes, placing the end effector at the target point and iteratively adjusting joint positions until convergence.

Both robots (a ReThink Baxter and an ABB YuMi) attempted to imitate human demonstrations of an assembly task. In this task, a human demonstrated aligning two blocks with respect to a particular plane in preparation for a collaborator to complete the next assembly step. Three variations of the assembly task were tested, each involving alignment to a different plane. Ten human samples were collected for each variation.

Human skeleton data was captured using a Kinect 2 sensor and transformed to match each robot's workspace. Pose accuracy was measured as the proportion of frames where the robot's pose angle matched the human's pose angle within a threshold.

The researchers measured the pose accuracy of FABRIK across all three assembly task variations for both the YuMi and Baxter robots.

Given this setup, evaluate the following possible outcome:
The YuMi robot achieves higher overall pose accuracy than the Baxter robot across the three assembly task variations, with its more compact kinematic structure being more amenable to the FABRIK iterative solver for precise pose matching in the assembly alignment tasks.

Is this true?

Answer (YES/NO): YES